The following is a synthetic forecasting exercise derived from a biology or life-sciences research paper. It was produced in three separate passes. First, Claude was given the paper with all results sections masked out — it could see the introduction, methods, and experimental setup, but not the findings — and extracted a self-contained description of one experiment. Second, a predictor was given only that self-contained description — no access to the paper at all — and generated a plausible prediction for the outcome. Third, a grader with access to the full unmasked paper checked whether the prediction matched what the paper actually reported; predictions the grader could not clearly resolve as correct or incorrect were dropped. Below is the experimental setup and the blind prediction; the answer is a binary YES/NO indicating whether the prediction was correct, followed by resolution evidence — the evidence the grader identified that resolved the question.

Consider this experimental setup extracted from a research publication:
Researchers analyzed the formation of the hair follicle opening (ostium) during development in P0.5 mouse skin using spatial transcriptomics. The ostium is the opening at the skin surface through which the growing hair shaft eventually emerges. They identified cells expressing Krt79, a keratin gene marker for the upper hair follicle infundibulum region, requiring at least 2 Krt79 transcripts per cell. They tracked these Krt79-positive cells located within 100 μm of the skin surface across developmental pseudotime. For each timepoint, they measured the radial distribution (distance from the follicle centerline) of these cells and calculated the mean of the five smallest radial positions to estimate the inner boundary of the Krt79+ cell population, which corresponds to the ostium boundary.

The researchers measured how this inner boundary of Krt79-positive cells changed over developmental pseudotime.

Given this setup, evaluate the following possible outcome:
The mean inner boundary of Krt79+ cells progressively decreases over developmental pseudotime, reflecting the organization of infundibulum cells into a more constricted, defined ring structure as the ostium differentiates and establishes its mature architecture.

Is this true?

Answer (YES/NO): NO